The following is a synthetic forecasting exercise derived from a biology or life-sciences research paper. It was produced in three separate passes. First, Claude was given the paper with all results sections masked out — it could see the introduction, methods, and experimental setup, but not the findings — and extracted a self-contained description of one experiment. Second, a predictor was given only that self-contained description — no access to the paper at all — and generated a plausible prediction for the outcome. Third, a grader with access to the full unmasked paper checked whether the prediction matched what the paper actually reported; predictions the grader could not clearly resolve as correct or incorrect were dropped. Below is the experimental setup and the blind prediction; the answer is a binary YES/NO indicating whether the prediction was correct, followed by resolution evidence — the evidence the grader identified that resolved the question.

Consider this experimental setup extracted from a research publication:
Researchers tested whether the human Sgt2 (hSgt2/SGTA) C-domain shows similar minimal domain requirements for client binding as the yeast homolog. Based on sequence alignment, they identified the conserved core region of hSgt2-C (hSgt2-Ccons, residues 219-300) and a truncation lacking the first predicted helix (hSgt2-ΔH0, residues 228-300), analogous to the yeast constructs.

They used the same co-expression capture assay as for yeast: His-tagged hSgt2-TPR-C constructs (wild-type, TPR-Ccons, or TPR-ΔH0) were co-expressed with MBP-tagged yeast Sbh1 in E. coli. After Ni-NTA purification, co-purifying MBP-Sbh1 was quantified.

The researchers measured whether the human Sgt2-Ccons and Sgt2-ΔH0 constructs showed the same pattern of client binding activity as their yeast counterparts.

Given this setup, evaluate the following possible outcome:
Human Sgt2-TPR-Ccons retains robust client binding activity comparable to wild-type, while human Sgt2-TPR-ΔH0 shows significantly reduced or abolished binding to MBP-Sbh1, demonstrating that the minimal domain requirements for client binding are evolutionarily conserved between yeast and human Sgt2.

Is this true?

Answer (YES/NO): NO